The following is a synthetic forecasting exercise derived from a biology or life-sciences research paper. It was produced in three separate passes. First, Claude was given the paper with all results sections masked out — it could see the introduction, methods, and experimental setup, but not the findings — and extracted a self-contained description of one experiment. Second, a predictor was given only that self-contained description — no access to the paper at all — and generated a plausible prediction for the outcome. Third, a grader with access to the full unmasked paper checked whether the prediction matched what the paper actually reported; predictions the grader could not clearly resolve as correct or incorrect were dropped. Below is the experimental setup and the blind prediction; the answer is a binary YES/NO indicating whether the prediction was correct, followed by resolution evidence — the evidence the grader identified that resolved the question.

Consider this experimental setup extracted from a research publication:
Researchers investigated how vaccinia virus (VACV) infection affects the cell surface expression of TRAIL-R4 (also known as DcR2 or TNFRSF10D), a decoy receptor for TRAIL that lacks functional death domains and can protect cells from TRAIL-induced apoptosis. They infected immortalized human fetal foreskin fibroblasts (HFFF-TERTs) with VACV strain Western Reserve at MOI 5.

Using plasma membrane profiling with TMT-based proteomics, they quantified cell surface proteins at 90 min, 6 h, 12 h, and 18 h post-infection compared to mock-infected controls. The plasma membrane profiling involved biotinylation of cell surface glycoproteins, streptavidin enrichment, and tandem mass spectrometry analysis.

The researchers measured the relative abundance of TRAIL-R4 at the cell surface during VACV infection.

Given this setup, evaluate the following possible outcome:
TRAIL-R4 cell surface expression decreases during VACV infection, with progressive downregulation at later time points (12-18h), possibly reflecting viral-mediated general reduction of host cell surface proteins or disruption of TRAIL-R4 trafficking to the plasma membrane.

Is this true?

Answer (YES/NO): NO